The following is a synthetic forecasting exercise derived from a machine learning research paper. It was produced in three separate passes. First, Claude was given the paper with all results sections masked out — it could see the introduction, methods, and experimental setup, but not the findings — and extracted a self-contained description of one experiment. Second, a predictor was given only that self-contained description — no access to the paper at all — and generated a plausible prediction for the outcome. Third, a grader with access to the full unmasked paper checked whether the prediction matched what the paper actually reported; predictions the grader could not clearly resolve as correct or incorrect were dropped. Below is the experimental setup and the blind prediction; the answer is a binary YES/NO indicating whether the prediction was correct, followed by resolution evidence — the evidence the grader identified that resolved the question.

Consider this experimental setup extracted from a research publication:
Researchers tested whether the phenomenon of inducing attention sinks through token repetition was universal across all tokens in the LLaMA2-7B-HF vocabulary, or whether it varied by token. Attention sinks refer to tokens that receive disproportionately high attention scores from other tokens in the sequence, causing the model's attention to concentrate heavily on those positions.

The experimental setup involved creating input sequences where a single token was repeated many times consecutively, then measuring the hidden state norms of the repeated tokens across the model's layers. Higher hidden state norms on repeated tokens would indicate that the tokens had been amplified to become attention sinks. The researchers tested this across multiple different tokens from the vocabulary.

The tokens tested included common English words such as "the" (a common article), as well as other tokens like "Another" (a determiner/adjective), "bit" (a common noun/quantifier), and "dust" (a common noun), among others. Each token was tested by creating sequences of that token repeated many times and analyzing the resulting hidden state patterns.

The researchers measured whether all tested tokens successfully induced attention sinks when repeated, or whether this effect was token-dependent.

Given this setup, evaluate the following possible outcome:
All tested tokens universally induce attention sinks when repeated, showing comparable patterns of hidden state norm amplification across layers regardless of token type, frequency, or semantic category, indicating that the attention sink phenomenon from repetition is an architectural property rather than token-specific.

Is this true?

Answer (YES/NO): NO